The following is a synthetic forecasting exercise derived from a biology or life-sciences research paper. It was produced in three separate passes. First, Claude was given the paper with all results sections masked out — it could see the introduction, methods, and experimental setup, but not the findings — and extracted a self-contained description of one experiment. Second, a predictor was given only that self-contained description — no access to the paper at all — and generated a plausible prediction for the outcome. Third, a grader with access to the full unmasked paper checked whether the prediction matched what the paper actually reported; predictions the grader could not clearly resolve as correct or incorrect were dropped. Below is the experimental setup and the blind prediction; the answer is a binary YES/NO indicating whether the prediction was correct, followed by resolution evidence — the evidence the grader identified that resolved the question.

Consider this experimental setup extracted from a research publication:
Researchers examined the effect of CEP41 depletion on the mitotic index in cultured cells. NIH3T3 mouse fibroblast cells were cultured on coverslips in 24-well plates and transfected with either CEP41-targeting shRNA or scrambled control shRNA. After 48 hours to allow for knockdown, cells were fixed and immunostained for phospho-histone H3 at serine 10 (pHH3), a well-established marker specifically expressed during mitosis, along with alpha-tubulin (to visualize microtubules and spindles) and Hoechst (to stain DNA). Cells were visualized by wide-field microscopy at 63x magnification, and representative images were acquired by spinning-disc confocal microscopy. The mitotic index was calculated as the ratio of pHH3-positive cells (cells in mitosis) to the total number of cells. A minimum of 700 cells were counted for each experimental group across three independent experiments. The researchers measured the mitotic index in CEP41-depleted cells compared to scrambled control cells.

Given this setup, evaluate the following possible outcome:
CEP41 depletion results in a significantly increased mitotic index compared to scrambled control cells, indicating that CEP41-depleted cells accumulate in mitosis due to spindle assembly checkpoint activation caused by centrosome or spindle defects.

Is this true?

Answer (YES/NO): NO